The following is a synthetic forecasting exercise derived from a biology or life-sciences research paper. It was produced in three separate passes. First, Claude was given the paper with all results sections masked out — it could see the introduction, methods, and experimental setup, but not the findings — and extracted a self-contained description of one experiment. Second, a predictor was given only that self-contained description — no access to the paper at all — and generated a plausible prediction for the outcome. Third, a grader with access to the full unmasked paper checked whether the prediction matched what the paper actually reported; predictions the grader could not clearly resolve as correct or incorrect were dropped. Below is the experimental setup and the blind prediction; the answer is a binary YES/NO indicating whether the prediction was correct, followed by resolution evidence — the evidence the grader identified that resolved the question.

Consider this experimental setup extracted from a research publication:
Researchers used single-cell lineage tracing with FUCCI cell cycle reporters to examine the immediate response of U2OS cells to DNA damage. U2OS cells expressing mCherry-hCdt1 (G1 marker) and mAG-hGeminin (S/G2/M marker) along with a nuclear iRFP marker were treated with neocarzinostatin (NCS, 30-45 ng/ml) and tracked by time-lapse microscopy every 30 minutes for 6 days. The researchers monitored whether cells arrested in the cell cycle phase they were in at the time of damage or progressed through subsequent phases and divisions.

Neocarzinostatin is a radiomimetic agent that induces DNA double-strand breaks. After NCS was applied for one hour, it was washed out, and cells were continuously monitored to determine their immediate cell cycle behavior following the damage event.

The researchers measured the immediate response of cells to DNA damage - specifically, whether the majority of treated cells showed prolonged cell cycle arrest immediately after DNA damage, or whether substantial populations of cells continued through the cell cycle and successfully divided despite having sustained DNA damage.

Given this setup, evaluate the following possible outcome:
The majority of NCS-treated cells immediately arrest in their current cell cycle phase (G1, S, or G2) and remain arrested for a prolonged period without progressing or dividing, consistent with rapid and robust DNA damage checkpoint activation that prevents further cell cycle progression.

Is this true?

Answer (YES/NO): NO